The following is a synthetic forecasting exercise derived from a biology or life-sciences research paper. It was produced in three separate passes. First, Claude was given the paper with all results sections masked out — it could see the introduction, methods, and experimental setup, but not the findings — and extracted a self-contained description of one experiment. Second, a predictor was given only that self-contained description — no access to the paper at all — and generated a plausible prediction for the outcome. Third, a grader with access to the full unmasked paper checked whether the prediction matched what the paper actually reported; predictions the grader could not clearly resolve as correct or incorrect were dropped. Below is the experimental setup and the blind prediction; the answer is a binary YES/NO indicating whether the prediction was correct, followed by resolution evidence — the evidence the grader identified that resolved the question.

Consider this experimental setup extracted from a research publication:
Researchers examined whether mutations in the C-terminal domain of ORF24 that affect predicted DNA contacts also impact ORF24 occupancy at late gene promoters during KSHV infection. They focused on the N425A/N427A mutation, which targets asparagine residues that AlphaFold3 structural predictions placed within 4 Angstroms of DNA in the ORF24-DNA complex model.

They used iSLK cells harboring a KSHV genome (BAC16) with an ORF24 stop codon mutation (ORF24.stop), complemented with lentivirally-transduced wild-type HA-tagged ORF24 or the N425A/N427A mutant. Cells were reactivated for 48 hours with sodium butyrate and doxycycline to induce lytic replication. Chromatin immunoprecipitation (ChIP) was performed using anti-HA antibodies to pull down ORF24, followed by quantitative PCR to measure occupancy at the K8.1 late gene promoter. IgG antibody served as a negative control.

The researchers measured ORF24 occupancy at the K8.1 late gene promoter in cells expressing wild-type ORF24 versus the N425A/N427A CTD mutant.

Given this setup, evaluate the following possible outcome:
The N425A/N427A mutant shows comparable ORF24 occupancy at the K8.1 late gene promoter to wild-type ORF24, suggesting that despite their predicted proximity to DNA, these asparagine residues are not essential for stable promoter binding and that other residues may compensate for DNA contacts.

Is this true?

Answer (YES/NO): NO